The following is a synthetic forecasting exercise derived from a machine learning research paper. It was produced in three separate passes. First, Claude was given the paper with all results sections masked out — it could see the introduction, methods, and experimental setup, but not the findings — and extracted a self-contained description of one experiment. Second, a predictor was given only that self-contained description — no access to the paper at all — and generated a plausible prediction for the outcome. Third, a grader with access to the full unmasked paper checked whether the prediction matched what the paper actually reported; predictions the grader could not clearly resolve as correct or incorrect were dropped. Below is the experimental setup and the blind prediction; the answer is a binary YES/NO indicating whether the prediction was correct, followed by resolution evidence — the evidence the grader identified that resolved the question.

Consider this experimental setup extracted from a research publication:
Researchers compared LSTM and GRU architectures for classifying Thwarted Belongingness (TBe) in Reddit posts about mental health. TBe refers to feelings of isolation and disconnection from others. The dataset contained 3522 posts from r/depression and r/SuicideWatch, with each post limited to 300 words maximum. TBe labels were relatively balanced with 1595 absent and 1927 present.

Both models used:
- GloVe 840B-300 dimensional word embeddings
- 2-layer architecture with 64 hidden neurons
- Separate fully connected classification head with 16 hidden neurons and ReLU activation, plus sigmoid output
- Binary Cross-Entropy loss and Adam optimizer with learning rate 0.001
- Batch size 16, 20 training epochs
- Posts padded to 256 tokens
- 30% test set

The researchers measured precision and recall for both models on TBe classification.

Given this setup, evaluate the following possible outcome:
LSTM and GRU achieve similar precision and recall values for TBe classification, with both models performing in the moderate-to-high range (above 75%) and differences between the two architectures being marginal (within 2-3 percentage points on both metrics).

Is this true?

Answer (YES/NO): NO